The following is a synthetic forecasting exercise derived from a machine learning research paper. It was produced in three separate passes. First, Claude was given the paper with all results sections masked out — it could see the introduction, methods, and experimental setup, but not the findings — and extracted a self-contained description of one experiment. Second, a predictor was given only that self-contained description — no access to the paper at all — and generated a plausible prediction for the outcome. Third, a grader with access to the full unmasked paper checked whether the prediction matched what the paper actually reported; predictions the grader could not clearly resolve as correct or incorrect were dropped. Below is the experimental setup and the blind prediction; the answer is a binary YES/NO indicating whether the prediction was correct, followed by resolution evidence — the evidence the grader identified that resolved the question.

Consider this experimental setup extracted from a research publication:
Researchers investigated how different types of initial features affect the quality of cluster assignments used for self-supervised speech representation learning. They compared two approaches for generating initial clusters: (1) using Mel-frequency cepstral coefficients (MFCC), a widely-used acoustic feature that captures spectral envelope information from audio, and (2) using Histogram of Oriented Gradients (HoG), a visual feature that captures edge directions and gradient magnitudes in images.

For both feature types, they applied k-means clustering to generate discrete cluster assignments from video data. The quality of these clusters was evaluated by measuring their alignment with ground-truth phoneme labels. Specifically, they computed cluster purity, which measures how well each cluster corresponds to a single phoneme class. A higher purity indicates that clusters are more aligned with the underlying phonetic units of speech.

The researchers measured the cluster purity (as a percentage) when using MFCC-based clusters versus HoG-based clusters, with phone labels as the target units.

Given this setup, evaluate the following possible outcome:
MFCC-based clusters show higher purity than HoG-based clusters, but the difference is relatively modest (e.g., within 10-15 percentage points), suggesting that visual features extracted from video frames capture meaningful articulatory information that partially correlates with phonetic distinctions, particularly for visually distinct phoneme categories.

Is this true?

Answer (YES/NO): NO